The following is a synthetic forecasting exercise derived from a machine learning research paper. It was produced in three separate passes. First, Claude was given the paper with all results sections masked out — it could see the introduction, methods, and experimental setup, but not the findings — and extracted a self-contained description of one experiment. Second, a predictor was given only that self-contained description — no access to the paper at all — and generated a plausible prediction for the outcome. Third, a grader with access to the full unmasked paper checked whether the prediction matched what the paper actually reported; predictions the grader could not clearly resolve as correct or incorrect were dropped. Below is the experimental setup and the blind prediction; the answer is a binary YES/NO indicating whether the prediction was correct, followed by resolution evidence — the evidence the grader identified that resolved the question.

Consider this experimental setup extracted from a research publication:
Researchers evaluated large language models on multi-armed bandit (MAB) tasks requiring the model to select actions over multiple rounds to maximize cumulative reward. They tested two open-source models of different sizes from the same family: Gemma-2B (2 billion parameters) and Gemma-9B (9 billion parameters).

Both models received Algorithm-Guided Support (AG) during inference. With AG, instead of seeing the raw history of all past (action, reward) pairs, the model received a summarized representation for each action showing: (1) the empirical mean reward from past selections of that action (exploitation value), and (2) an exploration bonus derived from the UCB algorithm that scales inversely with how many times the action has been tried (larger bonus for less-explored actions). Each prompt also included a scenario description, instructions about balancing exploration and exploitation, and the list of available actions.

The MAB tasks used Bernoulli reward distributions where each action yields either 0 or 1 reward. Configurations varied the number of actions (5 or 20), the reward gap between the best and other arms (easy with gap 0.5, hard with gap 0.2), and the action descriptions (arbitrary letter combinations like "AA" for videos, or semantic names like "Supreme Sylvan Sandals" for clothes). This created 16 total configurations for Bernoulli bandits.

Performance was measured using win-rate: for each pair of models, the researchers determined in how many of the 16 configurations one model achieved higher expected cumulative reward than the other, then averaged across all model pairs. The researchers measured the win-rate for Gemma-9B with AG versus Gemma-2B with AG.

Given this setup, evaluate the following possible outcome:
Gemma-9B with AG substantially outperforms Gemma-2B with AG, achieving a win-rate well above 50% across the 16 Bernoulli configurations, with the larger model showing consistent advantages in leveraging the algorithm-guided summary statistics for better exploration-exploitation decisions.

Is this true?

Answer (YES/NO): NO